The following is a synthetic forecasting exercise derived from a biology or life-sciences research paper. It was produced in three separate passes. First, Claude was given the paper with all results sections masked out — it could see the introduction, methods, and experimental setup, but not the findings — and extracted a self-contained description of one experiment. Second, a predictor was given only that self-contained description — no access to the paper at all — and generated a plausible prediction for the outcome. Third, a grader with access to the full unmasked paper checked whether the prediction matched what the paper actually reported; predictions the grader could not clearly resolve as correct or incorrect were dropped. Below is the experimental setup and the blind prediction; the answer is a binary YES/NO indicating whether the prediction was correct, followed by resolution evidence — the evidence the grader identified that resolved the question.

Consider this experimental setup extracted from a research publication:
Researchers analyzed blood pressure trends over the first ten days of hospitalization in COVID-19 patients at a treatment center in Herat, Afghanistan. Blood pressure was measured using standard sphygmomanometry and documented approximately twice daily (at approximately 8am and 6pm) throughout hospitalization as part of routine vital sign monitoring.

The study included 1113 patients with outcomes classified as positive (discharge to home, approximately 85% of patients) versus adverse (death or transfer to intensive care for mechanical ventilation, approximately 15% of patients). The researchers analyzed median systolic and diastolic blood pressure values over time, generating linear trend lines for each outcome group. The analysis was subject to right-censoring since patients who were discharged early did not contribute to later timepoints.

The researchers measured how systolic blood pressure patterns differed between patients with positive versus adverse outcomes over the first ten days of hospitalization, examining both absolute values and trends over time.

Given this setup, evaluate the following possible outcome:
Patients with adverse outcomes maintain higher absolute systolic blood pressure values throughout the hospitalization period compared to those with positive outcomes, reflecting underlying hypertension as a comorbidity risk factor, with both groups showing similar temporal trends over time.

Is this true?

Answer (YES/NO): NO